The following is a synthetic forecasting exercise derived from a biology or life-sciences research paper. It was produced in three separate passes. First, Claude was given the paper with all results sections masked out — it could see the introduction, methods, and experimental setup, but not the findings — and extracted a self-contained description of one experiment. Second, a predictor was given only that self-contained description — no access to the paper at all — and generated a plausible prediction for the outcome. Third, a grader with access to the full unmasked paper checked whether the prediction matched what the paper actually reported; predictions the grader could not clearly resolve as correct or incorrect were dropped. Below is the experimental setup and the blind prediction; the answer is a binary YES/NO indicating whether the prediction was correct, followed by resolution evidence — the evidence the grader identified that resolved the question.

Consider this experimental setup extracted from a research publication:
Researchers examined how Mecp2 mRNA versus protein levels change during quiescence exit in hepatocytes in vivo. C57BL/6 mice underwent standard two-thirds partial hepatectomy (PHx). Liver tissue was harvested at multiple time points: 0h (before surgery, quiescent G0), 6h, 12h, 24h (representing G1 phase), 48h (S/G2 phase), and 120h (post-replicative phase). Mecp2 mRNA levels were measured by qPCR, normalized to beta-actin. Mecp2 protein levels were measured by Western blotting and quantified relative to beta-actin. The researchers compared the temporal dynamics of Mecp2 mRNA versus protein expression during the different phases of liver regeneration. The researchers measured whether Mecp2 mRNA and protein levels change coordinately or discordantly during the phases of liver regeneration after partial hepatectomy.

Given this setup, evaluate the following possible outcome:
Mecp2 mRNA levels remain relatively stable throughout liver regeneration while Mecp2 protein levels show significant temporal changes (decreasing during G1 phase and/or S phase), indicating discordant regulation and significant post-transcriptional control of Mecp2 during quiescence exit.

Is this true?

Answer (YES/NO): NO